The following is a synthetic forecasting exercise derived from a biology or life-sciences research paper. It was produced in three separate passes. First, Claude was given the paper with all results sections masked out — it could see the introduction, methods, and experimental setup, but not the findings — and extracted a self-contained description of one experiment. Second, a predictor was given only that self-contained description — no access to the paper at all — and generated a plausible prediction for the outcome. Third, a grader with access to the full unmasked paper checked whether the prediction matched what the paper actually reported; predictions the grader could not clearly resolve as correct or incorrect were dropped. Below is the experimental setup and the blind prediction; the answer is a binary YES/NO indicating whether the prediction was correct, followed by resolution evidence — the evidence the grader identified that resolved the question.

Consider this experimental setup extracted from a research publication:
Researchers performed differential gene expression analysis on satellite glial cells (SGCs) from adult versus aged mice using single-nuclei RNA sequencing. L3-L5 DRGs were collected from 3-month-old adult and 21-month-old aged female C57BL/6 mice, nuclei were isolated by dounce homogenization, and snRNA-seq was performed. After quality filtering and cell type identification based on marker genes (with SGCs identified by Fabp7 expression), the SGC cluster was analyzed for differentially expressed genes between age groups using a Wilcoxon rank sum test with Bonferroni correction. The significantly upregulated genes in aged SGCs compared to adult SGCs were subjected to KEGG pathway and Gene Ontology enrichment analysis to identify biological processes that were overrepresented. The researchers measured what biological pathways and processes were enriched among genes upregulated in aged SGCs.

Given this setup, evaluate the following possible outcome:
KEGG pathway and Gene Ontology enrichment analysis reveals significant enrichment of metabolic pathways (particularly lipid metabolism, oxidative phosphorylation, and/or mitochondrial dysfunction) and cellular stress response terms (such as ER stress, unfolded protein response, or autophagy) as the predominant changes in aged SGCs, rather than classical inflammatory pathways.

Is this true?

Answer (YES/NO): NO